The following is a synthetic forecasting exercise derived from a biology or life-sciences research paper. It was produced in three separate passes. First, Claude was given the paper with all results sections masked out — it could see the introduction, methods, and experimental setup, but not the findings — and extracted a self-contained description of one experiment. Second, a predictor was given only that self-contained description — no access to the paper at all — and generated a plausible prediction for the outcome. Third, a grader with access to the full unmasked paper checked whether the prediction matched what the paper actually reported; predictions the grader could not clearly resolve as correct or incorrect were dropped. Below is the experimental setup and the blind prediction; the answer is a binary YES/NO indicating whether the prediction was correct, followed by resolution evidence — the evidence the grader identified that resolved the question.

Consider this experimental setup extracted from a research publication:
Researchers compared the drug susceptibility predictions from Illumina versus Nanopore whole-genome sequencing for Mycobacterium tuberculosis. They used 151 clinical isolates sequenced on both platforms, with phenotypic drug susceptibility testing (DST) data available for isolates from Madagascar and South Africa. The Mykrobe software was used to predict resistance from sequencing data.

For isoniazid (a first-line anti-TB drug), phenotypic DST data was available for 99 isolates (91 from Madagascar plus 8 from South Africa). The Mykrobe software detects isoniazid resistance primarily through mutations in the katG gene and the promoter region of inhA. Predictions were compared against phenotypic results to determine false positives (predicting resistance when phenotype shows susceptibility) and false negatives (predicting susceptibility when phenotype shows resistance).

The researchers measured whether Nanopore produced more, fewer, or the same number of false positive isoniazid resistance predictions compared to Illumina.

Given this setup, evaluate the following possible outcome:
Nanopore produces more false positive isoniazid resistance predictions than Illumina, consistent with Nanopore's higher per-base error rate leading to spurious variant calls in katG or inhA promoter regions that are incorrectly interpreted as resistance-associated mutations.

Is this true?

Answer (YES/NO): YES